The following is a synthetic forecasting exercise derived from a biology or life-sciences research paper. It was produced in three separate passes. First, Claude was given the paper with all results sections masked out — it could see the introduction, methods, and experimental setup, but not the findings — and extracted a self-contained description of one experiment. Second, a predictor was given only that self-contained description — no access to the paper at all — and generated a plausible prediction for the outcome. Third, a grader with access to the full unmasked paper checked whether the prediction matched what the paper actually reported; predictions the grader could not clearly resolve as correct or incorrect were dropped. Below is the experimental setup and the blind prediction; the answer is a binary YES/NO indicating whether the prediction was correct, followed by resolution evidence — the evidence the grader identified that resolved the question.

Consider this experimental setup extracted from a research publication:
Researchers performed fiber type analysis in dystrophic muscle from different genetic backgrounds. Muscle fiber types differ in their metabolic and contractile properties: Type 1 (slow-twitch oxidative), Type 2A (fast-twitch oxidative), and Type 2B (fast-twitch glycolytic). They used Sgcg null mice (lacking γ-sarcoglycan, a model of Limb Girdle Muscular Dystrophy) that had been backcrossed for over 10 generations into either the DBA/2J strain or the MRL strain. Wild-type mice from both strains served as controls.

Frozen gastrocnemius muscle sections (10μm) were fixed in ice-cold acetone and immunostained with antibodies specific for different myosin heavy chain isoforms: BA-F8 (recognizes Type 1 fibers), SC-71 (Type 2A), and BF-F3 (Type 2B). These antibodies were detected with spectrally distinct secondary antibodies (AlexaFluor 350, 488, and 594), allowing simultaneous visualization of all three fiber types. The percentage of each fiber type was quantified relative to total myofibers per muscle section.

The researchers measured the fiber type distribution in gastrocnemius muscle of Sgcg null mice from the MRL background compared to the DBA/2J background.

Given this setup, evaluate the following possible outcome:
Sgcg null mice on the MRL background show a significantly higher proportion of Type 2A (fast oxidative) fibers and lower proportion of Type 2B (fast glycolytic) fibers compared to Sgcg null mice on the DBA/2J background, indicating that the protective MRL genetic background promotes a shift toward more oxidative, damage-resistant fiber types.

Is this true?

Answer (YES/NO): NO